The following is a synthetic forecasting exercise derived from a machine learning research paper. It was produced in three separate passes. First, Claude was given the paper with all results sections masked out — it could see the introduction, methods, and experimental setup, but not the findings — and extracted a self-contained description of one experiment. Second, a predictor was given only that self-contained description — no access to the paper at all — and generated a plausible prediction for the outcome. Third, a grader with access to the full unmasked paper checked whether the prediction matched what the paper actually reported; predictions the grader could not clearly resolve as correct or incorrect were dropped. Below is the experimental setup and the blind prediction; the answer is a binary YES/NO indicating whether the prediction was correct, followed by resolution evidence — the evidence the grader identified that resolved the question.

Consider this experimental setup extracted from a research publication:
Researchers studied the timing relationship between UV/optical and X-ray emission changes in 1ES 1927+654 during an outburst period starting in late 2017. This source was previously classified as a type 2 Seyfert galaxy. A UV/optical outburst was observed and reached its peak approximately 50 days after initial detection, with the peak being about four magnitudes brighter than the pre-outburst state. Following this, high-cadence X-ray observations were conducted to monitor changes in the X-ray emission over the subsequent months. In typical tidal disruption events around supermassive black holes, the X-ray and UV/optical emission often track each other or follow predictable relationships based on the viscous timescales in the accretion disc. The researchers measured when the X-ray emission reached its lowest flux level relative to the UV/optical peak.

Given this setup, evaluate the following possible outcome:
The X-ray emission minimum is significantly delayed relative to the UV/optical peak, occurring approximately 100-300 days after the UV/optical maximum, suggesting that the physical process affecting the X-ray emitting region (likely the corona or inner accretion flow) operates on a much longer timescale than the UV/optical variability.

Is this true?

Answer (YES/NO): YES